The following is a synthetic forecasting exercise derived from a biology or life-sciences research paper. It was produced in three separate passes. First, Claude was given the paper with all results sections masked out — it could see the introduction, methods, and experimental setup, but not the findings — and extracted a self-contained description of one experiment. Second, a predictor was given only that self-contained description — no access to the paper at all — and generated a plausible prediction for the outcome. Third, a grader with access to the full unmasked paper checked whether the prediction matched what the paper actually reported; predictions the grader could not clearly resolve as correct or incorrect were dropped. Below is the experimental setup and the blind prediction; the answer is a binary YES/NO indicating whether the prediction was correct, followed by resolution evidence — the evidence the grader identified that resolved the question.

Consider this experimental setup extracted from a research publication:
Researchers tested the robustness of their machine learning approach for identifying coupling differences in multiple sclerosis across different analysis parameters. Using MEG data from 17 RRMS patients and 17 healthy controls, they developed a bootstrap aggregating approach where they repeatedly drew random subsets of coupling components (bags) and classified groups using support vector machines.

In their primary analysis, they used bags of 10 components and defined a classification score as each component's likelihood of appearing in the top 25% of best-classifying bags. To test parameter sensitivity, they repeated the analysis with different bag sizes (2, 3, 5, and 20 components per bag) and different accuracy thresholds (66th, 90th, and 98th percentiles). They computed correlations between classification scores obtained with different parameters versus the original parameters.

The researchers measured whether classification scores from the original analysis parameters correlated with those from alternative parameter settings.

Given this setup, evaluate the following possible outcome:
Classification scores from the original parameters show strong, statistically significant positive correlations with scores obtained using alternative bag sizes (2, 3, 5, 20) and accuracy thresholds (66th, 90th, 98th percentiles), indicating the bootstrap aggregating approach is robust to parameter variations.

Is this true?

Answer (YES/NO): YES